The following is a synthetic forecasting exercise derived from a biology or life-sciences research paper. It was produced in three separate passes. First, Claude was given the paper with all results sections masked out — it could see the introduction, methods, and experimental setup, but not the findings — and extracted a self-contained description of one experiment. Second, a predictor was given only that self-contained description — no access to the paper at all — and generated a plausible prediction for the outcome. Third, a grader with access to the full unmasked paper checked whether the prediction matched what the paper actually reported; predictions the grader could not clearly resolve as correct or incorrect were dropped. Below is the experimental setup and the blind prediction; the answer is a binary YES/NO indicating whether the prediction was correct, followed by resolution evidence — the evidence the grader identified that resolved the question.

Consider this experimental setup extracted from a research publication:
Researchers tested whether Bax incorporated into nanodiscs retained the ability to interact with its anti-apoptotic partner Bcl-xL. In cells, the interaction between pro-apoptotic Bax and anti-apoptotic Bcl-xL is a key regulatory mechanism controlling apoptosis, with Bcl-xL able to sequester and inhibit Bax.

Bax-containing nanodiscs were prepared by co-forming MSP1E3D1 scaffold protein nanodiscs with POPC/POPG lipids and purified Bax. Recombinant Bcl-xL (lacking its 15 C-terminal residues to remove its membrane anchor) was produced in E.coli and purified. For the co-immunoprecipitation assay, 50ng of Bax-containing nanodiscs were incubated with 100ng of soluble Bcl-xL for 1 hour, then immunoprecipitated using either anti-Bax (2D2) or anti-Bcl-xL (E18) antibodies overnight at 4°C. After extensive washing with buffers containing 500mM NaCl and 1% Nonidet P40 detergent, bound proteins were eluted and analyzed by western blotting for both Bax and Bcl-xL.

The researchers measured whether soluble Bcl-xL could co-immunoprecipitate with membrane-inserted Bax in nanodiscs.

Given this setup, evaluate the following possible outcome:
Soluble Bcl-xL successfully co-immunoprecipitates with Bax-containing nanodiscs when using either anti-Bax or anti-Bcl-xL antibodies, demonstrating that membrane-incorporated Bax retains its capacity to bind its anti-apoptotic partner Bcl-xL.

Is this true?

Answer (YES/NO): NO